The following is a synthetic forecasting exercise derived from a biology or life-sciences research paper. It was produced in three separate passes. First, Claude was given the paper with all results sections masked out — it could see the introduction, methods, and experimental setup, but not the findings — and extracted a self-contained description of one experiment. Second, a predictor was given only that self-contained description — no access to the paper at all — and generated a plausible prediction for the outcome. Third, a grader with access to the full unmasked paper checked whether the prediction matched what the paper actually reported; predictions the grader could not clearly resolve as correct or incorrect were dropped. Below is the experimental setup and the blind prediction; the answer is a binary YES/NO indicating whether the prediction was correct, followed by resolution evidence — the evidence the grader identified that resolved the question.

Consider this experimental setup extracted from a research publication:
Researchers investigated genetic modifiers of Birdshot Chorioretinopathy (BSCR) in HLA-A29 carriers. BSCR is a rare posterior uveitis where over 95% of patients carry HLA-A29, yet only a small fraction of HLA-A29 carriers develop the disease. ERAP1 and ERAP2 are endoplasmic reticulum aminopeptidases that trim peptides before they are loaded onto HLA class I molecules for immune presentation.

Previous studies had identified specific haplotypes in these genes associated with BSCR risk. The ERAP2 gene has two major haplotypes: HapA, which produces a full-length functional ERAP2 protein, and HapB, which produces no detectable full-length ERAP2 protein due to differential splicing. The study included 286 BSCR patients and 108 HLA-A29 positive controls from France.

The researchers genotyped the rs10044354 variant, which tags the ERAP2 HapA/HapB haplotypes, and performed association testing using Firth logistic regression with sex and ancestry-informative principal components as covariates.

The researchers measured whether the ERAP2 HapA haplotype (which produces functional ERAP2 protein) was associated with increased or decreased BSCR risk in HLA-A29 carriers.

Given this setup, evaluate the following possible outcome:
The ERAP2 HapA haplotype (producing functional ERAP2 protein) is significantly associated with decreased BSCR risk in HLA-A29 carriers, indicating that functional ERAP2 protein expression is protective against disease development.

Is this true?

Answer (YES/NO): NO